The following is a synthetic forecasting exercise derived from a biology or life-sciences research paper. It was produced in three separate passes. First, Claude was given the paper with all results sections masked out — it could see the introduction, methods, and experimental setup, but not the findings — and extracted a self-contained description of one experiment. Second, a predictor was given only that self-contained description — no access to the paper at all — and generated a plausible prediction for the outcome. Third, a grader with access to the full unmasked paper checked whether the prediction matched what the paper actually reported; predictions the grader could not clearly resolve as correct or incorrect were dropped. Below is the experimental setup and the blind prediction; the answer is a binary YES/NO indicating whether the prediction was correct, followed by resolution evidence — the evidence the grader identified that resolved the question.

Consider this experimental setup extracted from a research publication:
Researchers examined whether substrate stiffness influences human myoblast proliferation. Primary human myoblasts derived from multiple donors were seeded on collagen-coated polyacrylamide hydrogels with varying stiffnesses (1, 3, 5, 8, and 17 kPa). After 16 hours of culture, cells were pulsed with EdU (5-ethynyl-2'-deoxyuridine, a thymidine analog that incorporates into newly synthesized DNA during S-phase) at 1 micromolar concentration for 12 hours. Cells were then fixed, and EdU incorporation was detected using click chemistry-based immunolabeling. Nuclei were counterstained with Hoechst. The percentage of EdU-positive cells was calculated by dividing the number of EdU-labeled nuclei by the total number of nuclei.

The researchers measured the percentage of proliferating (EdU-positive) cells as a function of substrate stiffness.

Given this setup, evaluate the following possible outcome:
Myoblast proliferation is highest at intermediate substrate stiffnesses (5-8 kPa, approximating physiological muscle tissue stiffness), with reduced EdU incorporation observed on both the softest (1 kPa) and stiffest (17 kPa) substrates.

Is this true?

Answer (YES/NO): NO